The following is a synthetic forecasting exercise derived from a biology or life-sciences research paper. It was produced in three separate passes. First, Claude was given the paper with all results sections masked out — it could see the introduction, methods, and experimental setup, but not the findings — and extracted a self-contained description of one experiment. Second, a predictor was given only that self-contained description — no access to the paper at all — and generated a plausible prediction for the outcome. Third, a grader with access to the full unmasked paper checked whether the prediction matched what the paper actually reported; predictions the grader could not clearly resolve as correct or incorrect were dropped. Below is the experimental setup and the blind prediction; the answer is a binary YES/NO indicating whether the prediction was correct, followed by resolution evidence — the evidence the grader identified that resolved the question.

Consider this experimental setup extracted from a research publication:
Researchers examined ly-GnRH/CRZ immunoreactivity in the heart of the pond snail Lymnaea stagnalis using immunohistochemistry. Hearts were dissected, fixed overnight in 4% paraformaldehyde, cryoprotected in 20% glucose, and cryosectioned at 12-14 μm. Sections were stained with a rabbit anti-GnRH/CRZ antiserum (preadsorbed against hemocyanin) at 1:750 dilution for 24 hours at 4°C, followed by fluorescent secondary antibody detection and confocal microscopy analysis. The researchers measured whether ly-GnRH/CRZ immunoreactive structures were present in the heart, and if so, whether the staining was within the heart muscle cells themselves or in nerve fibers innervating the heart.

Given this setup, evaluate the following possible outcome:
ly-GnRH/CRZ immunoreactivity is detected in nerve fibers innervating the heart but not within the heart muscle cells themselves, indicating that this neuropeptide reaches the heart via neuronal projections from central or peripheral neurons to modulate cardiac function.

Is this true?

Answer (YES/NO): YES